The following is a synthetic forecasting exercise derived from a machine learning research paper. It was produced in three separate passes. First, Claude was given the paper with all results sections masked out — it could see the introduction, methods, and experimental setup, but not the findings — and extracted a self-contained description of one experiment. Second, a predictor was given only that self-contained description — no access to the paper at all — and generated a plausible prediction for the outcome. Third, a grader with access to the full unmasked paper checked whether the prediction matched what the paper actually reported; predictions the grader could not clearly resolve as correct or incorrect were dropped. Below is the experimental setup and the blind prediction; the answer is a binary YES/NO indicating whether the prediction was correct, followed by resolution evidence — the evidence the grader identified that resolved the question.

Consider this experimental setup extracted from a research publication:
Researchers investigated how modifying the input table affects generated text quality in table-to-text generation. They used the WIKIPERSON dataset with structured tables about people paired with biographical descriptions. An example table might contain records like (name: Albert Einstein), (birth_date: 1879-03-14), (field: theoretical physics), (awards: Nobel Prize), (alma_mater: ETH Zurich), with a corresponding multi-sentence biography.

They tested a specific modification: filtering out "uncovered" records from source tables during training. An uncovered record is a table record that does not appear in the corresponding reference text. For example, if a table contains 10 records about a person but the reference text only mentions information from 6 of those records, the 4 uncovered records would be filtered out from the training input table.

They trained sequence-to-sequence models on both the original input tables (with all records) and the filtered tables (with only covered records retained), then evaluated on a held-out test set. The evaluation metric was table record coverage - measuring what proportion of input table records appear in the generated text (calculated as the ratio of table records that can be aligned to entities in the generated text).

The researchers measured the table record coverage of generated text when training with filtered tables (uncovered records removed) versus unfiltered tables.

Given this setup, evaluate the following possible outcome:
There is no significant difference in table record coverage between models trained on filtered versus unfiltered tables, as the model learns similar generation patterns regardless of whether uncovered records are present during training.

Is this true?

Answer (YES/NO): NO